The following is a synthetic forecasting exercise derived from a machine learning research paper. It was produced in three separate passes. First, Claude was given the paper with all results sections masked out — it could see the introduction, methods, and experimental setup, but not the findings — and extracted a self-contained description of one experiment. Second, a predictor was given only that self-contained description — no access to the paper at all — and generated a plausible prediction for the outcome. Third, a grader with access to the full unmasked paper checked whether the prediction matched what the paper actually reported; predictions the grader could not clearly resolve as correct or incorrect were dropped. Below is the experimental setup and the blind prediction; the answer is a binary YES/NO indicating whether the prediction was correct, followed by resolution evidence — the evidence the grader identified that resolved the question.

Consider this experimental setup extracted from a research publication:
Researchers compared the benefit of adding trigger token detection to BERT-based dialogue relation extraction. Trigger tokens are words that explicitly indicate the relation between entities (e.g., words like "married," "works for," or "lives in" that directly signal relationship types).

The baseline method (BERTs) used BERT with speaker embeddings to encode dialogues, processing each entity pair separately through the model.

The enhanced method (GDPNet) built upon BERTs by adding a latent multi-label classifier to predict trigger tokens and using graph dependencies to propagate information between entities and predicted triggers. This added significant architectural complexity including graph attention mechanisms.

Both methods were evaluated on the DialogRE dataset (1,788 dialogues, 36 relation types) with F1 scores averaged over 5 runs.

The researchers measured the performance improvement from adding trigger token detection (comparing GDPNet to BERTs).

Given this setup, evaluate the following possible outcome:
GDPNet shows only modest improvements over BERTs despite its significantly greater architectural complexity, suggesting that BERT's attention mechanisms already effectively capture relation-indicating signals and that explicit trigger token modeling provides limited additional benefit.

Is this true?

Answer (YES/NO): NO